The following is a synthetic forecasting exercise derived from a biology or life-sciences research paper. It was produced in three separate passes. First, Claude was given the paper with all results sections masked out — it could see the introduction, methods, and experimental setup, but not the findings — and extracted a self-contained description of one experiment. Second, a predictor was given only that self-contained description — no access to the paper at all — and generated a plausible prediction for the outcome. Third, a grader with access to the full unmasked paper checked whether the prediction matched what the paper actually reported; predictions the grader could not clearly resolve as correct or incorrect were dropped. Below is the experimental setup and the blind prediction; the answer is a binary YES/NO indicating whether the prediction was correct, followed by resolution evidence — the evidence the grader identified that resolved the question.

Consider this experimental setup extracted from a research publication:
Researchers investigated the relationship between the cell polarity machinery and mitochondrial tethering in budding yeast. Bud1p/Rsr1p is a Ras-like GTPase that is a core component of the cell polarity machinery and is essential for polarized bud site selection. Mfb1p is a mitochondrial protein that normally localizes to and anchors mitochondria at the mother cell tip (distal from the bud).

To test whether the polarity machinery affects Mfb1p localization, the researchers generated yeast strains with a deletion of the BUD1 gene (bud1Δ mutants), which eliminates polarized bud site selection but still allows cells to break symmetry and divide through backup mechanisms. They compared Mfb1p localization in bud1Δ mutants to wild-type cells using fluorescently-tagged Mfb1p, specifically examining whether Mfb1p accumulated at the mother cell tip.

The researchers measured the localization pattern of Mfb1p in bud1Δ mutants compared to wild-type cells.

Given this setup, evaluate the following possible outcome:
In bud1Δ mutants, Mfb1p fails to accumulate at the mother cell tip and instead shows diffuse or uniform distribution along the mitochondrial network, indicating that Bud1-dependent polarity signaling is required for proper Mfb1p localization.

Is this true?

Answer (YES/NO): NO